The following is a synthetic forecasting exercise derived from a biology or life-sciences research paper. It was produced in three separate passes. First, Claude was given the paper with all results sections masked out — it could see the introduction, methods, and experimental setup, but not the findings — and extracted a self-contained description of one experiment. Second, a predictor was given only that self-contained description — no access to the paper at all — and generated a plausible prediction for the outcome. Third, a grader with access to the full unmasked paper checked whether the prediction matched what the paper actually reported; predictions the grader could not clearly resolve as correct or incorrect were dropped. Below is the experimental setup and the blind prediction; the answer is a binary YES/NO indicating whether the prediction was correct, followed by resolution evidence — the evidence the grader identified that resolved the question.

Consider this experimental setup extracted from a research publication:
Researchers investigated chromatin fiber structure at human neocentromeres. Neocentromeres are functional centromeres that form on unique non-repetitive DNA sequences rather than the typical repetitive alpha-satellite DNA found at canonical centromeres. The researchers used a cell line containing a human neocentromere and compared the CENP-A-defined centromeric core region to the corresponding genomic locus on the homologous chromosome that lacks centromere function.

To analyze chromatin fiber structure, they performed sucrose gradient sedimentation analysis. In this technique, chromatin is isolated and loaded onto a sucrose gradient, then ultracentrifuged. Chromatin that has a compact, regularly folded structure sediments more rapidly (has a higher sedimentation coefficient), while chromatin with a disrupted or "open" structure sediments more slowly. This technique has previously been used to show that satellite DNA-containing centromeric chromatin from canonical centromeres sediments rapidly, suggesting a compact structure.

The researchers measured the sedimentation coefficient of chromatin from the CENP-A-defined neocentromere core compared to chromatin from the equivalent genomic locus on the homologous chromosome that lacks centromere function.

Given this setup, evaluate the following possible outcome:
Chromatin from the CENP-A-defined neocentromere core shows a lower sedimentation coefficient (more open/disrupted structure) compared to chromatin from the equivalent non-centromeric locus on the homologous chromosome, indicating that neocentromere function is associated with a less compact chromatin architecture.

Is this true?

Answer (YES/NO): YES